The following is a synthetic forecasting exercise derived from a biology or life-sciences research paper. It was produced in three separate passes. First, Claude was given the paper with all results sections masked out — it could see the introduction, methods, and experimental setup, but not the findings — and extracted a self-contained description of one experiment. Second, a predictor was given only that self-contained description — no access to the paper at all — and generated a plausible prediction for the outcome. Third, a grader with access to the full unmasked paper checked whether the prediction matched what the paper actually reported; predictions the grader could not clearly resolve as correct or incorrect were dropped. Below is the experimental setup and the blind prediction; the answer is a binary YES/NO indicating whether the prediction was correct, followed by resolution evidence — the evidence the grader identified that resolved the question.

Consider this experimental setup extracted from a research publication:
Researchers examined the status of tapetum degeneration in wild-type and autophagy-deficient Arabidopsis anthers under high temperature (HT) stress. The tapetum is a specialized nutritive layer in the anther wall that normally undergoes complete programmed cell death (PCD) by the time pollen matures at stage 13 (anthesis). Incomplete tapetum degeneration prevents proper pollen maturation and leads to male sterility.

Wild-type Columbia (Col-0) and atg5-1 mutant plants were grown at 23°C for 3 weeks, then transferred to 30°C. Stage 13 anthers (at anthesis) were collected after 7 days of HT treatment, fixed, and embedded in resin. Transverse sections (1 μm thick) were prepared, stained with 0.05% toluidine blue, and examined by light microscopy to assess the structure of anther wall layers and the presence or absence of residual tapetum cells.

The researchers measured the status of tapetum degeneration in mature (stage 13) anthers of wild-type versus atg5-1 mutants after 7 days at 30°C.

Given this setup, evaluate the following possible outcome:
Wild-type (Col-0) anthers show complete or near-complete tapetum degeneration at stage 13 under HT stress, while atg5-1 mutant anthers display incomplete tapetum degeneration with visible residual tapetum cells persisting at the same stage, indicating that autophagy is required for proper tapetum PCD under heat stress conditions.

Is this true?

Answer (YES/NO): YES